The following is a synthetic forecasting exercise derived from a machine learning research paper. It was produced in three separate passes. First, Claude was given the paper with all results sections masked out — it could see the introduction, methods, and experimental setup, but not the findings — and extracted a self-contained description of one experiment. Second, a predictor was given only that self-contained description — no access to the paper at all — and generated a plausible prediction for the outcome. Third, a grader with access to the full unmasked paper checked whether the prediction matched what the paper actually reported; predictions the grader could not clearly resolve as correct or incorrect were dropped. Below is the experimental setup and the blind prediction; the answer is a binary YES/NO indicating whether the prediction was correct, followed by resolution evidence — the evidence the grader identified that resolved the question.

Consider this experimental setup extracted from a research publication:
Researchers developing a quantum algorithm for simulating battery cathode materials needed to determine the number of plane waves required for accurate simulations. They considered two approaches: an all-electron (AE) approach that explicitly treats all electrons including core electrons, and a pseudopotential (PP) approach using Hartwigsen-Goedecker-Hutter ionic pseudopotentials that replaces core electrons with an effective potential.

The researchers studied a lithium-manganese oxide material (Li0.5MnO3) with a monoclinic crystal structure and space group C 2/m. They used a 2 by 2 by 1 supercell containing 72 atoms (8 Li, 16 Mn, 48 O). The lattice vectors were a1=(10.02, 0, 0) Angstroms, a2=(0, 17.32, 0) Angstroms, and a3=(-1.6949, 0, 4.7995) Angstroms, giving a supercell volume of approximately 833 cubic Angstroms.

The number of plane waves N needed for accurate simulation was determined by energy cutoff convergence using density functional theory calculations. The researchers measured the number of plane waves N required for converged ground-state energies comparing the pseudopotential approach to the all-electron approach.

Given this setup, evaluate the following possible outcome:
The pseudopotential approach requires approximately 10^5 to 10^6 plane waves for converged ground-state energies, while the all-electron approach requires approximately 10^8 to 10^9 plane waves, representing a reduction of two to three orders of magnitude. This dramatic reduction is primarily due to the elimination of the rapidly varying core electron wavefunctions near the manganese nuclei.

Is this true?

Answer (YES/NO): NO